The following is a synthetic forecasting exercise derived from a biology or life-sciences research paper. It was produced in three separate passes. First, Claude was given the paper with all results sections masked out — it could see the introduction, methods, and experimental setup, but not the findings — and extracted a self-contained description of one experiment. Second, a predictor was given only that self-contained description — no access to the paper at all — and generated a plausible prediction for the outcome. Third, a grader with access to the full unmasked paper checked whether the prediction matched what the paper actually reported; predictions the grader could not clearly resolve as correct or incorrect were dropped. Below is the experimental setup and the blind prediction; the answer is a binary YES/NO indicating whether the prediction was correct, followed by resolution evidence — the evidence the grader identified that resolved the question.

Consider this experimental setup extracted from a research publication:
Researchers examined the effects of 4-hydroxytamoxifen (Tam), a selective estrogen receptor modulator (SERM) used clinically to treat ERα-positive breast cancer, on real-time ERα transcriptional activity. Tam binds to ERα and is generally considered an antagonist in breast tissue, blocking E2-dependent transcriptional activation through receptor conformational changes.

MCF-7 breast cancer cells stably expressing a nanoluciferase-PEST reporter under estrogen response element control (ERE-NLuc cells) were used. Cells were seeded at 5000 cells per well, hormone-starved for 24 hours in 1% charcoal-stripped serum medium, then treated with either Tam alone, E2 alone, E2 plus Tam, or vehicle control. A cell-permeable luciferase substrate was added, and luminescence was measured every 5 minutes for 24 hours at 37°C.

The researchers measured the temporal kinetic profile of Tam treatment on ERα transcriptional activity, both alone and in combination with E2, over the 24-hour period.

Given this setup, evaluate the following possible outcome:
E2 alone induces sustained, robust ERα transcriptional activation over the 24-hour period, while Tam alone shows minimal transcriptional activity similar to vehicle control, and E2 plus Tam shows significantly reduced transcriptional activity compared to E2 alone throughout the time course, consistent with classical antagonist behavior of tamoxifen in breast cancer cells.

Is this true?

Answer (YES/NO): NO